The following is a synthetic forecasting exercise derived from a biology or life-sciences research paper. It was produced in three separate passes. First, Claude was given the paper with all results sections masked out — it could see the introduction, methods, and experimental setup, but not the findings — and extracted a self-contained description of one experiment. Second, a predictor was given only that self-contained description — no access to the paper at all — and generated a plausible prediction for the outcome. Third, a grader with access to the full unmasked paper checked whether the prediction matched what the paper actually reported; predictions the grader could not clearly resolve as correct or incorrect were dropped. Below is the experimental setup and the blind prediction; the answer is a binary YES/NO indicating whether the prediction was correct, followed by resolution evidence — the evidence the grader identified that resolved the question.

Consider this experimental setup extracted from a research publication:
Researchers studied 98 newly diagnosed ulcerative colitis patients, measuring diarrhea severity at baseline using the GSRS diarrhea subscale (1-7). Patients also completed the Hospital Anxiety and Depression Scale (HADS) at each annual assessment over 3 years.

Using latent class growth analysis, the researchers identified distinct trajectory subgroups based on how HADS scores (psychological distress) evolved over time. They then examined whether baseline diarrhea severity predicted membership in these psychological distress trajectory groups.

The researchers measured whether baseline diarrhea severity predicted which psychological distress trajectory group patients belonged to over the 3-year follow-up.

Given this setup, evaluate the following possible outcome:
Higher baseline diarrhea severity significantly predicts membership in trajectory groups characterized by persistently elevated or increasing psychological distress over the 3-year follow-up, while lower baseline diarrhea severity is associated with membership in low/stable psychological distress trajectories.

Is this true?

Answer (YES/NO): YES